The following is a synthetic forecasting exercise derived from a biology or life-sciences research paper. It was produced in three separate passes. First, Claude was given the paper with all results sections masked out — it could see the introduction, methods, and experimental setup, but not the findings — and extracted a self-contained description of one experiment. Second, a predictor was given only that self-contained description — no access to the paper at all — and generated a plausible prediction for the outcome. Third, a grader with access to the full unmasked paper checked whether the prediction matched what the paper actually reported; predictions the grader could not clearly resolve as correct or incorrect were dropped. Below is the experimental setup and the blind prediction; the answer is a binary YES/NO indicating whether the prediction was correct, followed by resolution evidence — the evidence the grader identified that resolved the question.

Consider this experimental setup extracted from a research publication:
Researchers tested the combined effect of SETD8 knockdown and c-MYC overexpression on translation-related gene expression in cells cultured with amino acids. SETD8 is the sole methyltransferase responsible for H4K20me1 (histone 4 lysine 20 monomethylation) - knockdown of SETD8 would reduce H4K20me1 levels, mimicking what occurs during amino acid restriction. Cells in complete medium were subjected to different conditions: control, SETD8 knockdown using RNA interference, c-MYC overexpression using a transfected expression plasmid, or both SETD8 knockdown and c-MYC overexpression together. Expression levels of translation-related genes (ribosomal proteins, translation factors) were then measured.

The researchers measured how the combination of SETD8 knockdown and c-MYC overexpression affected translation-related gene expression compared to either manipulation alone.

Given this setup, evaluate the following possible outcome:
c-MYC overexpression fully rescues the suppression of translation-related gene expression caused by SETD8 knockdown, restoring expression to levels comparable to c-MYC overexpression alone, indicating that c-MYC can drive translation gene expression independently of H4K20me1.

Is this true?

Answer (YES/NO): NO